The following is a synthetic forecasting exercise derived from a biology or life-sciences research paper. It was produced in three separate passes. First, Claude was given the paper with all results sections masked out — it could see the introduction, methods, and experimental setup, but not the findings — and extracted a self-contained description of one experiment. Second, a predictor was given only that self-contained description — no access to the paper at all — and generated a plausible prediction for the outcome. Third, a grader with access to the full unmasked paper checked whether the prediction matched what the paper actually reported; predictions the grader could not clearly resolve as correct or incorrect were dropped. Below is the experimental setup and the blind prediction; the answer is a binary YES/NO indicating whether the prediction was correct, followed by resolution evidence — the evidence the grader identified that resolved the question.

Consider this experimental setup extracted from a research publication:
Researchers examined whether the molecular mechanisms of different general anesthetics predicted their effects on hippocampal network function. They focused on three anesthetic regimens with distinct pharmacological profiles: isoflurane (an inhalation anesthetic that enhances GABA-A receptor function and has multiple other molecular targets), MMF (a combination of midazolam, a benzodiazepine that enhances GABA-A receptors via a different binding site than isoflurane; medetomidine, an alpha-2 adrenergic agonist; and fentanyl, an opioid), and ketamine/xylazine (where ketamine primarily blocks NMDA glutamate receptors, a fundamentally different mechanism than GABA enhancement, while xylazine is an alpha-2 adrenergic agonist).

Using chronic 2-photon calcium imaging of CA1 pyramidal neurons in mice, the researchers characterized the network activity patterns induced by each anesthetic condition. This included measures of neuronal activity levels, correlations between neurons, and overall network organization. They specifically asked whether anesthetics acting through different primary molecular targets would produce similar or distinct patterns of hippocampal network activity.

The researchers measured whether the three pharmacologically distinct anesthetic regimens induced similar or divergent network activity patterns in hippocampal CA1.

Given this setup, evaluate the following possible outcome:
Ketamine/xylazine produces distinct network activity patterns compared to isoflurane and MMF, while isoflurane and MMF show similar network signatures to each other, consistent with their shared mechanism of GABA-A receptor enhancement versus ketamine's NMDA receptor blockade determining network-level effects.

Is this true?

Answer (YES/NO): NO